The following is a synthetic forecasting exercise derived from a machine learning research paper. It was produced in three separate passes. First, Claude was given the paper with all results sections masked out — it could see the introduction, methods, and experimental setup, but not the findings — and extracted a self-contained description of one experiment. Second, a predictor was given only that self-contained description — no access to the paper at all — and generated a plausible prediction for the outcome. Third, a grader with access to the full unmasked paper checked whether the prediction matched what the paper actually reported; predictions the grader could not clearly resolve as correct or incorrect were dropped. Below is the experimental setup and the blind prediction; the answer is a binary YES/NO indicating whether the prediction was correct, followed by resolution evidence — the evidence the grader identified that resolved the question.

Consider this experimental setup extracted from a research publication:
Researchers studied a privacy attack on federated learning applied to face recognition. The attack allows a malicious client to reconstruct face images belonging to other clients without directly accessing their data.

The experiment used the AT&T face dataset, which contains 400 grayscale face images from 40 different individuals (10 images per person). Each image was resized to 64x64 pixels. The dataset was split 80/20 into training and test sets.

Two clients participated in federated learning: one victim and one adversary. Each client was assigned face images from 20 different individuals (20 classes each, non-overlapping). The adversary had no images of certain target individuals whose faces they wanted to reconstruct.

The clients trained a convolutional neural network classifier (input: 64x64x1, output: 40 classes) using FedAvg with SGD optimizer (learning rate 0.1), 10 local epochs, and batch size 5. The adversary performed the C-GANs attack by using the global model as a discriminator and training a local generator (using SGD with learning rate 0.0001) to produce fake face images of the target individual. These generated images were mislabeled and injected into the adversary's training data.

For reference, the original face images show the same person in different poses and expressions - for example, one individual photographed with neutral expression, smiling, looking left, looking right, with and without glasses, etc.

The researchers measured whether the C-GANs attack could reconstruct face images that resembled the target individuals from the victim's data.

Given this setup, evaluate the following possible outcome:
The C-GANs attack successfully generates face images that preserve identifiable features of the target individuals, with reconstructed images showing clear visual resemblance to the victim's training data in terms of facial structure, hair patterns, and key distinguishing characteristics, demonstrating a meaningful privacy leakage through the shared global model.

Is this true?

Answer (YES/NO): YES